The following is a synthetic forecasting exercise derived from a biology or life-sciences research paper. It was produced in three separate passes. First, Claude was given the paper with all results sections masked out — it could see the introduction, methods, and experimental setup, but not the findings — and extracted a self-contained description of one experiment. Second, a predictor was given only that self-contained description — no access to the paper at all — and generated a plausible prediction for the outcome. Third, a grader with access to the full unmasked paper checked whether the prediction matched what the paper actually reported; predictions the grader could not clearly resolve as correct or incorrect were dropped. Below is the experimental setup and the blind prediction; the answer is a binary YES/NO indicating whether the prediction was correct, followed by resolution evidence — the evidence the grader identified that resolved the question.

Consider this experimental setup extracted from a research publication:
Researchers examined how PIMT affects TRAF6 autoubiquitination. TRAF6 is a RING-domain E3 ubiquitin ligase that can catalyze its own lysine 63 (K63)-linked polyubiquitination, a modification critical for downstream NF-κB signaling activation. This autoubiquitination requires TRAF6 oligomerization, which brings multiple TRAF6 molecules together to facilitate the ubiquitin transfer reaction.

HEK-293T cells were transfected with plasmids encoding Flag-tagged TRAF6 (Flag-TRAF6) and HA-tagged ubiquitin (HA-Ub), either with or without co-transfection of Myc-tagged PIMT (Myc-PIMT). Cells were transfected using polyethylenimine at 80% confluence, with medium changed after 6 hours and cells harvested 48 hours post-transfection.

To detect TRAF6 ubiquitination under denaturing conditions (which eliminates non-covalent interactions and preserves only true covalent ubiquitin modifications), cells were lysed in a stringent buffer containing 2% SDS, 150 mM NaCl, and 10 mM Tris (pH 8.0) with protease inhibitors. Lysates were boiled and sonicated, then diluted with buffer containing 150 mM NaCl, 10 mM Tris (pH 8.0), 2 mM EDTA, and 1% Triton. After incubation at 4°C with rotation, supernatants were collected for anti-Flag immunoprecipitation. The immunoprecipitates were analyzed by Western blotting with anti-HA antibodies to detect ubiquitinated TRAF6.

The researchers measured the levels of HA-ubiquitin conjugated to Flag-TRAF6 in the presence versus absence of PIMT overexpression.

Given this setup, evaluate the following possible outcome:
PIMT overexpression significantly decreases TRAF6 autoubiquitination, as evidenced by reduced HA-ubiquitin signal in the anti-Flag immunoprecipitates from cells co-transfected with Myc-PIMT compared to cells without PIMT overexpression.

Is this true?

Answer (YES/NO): YES